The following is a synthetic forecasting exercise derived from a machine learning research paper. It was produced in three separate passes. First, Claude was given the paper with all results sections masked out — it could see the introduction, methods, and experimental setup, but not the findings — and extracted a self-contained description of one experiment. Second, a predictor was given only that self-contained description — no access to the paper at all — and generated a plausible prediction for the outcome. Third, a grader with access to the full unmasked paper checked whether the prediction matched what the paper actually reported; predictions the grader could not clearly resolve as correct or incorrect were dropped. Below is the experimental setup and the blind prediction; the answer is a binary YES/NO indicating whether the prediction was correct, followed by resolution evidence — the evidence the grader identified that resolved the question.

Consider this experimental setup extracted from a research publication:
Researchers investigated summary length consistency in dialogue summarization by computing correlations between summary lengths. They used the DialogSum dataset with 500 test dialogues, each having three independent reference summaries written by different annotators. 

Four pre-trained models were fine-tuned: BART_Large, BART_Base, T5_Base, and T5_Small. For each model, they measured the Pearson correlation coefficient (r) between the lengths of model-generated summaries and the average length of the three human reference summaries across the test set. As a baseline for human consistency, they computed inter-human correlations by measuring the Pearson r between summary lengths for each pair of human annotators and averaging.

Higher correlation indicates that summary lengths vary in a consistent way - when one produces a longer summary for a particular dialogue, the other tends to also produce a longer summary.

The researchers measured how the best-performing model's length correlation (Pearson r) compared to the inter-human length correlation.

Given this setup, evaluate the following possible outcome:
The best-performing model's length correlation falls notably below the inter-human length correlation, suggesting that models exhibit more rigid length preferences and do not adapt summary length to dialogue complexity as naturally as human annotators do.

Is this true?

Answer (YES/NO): NO